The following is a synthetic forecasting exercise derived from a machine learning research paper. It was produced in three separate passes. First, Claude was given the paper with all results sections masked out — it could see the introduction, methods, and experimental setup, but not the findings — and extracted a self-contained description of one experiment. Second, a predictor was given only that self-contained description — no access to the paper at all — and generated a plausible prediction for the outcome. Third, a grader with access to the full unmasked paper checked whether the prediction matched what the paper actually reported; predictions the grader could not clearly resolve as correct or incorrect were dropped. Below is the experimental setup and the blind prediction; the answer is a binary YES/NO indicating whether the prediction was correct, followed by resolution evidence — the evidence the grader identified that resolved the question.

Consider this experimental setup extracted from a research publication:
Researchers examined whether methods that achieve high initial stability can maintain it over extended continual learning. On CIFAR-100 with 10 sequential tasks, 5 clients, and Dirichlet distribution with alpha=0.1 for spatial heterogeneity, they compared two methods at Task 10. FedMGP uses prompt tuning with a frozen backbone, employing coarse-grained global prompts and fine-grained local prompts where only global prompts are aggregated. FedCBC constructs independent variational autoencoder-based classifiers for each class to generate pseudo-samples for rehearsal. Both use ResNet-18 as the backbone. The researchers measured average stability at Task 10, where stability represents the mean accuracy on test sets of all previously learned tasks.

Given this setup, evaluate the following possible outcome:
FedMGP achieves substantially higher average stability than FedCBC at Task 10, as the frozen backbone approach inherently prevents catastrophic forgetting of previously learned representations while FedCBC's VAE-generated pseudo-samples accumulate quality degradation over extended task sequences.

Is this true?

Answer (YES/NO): NO